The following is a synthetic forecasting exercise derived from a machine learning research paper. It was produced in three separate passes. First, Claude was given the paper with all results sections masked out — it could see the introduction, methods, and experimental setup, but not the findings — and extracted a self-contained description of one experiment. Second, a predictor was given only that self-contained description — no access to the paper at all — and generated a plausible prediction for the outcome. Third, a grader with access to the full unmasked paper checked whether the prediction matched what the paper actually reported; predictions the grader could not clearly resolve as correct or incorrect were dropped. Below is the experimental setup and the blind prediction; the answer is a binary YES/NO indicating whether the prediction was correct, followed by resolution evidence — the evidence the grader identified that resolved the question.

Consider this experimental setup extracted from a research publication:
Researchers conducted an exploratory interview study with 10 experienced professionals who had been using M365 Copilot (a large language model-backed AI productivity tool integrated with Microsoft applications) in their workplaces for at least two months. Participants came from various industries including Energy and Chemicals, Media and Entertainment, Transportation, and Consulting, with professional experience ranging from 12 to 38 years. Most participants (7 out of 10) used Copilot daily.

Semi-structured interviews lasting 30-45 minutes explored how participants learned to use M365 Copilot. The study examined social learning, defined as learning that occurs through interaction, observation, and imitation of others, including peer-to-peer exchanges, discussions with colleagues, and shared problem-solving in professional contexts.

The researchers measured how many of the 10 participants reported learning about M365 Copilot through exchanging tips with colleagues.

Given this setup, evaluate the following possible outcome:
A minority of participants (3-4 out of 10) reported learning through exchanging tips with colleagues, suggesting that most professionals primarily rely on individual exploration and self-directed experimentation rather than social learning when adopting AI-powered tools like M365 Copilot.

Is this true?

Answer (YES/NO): NO